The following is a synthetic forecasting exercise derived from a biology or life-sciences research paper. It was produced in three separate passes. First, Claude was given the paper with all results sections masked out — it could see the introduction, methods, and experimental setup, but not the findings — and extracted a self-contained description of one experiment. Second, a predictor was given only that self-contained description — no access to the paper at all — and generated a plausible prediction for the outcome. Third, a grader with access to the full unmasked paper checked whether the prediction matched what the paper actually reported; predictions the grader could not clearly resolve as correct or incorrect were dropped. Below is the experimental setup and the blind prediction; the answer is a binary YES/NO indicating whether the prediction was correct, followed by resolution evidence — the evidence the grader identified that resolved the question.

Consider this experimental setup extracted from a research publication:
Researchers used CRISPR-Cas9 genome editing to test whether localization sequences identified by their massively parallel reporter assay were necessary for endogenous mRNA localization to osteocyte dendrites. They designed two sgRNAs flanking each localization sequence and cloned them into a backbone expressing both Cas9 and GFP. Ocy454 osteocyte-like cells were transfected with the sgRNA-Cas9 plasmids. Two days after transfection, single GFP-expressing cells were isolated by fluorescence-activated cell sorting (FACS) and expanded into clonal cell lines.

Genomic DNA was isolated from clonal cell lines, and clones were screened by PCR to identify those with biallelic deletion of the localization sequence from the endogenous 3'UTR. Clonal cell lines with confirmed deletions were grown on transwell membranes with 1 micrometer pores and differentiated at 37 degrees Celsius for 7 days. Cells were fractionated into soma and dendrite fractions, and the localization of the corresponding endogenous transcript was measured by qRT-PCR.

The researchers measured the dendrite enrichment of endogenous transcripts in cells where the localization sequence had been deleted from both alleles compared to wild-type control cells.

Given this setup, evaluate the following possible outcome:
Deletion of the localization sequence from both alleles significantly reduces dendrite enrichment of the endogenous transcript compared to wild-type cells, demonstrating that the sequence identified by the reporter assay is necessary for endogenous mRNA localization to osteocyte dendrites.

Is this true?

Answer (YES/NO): YES